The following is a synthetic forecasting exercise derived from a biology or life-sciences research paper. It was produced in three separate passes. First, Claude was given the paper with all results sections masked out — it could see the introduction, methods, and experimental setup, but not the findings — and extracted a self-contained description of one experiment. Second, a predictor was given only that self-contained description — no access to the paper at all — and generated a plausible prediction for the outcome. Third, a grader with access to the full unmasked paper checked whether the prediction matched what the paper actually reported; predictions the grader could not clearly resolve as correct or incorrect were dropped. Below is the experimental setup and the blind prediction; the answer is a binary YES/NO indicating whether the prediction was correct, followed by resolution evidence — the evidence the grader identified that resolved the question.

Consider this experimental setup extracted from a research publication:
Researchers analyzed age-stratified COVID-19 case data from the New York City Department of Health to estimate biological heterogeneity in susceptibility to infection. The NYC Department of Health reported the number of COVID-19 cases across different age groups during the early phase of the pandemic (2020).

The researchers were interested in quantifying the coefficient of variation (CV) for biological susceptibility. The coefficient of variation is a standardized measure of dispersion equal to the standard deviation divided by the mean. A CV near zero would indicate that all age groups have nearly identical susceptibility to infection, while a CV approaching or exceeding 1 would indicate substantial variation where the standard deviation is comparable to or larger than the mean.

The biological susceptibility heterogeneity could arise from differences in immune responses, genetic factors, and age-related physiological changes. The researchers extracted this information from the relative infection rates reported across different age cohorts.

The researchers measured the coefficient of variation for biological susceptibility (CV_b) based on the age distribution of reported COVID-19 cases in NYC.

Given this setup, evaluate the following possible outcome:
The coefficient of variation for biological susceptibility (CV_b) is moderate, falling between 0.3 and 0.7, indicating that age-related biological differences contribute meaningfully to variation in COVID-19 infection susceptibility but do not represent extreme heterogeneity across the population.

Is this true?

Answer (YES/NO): YES